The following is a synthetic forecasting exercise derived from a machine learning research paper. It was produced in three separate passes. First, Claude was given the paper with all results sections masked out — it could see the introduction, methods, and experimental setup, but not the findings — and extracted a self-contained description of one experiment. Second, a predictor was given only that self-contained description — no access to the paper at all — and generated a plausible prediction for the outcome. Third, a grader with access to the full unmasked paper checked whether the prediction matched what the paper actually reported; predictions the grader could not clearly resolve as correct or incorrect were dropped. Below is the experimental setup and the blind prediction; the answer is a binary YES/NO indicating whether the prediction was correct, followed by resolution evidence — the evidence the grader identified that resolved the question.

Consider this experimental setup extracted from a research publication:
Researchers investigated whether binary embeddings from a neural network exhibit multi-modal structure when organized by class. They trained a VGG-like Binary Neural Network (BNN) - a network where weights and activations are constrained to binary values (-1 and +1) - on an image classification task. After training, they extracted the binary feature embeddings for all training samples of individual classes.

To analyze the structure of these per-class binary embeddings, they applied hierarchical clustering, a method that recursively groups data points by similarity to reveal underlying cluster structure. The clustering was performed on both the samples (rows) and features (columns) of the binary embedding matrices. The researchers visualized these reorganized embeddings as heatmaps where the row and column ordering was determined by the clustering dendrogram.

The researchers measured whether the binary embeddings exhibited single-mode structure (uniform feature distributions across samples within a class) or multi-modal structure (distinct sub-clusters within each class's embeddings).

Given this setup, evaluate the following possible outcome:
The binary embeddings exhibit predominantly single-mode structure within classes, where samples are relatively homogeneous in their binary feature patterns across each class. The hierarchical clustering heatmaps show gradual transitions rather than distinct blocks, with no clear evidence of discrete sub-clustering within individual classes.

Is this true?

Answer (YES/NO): NO